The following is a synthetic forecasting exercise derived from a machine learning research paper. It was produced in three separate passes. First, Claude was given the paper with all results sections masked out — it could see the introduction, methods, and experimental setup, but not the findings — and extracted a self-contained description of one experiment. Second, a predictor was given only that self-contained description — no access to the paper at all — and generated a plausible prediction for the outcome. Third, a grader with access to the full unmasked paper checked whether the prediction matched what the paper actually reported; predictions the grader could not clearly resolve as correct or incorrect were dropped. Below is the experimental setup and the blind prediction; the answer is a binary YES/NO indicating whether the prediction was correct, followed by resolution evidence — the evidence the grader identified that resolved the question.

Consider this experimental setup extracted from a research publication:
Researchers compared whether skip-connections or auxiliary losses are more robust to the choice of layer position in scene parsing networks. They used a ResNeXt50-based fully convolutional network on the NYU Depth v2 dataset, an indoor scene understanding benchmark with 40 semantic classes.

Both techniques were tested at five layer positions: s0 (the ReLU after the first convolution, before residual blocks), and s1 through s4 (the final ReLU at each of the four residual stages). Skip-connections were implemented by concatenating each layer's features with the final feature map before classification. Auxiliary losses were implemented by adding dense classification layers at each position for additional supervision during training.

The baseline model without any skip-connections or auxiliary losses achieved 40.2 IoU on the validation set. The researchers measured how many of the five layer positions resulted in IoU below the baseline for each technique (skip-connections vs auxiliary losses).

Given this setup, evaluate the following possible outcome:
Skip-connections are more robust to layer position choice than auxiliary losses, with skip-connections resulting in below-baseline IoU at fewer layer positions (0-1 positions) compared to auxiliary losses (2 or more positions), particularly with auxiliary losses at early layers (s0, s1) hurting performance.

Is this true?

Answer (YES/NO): NO